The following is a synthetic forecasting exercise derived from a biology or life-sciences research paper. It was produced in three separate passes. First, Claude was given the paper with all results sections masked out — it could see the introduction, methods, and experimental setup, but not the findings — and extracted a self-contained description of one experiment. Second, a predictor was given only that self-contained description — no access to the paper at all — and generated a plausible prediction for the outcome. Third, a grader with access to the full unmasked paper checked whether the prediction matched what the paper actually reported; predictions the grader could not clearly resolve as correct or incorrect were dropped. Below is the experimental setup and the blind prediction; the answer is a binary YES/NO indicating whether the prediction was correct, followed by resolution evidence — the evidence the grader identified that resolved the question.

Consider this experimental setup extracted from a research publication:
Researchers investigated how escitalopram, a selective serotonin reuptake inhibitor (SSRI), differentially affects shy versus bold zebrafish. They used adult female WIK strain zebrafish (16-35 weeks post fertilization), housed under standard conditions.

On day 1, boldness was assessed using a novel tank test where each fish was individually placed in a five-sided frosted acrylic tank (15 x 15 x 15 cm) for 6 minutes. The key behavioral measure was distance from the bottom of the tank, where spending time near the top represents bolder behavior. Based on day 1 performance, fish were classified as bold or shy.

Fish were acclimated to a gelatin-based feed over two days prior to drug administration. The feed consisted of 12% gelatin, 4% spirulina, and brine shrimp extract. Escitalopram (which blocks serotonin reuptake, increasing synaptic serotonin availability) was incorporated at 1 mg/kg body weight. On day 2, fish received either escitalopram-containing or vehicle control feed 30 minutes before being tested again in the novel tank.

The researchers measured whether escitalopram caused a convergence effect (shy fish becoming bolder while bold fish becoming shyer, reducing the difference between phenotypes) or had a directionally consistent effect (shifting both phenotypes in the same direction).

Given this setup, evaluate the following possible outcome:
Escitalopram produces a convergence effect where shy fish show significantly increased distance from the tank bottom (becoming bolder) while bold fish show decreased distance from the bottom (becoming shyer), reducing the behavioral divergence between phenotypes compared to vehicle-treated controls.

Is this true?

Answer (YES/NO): NO